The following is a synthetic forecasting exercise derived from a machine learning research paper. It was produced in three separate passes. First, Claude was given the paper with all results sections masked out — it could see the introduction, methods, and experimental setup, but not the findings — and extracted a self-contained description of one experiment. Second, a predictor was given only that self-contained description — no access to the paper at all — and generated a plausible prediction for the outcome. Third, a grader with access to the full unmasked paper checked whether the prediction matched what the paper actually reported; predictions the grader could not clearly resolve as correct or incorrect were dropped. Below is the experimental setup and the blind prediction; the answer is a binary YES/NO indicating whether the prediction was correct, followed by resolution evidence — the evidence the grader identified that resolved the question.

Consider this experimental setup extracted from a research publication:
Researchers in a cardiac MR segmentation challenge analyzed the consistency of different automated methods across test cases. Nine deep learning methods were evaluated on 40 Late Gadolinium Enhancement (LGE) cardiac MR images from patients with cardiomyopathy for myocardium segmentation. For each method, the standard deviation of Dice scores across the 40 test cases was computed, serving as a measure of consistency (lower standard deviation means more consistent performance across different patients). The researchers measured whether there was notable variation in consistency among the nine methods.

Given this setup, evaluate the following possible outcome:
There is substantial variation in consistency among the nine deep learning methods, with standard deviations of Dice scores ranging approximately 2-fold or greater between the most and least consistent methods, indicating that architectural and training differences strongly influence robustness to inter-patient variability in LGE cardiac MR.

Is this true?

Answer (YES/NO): YES